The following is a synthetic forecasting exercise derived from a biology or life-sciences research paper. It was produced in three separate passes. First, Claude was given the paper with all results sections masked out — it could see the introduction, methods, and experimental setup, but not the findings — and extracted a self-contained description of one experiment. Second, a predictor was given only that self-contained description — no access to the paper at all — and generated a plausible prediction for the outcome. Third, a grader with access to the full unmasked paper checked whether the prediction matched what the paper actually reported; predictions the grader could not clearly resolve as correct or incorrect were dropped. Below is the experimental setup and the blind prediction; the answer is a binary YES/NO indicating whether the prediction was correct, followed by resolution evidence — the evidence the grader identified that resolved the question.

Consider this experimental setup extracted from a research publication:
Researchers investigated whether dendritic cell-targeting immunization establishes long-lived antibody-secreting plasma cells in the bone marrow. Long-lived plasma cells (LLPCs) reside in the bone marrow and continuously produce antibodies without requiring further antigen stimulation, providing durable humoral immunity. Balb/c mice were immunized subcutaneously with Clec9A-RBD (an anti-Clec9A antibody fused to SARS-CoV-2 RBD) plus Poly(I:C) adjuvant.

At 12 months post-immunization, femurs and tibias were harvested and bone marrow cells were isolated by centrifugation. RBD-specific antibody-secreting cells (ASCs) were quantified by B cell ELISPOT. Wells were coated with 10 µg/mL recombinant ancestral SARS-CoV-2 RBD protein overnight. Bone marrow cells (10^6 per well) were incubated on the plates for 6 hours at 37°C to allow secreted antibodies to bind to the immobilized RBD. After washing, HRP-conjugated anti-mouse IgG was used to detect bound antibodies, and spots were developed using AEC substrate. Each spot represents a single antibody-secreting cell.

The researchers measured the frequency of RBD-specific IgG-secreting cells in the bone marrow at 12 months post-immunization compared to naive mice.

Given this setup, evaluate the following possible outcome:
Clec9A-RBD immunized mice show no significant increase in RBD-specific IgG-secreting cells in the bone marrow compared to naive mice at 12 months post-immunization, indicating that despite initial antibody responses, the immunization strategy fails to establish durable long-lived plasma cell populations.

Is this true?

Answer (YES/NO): NO